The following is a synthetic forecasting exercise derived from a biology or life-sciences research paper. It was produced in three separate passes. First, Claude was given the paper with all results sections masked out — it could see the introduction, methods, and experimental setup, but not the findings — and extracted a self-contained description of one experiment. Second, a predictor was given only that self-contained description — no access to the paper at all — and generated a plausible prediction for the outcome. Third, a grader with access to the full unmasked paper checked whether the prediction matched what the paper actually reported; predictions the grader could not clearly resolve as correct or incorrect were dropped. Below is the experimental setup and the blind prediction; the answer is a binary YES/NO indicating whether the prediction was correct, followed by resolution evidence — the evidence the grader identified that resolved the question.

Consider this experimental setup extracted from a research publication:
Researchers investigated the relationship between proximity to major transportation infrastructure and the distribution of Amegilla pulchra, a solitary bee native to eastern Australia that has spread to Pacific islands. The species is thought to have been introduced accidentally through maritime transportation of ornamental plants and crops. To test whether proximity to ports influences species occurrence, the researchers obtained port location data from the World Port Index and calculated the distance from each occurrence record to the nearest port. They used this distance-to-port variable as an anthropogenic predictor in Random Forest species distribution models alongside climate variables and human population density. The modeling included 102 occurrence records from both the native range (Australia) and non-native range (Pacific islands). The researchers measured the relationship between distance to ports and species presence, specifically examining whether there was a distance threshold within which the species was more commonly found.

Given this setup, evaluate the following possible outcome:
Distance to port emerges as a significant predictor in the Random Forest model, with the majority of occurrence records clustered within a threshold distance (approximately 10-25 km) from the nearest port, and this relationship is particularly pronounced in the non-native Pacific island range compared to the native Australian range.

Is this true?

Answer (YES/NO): NO